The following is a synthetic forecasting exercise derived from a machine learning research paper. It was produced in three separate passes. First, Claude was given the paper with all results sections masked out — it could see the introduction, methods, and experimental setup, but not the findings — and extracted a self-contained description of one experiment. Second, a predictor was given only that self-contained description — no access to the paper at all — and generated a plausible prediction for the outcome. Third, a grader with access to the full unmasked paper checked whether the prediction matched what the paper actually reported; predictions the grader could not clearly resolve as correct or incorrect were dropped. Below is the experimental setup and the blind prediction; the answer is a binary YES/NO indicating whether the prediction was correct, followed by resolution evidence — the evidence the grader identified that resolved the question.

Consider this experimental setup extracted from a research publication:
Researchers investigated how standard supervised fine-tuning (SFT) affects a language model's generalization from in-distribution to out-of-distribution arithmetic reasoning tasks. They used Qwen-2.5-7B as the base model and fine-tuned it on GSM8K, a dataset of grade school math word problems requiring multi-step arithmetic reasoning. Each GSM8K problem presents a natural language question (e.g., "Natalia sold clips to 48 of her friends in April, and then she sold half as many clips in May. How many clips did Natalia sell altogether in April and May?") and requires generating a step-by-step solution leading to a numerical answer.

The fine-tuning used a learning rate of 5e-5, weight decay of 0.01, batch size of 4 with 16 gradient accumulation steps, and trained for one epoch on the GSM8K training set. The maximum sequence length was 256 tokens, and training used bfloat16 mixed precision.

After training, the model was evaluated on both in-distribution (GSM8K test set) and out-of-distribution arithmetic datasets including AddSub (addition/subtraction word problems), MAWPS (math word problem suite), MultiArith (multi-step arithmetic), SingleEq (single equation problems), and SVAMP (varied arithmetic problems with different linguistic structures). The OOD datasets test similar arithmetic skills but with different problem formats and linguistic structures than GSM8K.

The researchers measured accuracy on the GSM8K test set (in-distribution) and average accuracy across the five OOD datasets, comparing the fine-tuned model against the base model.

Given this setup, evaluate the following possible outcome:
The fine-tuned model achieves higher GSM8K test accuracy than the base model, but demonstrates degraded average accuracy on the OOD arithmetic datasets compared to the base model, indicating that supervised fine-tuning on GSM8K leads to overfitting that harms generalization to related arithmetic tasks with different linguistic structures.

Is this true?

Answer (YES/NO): YES